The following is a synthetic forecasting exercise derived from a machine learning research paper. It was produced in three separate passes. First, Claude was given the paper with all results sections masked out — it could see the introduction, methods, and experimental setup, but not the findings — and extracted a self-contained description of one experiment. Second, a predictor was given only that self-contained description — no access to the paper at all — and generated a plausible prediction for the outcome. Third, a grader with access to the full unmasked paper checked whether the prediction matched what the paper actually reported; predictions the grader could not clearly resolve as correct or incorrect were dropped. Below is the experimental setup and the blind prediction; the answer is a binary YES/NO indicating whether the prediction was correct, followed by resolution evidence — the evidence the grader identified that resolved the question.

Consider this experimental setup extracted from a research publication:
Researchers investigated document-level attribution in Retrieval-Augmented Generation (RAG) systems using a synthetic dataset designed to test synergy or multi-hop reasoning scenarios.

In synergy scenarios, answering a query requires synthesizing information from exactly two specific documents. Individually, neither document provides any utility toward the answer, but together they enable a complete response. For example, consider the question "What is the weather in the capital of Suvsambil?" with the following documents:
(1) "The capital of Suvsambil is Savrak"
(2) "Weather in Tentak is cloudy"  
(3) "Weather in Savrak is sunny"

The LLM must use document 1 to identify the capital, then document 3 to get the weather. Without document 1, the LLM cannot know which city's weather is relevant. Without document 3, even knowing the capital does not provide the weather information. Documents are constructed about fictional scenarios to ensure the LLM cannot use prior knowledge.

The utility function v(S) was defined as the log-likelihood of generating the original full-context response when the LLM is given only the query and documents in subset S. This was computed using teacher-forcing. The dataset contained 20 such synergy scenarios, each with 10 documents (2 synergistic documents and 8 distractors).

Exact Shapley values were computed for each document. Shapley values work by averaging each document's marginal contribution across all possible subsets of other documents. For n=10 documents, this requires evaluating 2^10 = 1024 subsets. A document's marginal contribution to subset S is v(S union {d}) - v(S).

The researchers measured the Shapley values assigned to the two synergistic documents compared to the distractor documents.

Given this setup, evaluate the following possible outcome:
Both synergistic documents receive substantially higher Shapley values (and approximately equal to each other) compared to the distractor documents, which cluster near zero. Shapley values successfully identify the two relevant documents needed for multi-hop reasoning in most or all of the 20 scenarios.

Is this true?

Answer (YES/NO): NO